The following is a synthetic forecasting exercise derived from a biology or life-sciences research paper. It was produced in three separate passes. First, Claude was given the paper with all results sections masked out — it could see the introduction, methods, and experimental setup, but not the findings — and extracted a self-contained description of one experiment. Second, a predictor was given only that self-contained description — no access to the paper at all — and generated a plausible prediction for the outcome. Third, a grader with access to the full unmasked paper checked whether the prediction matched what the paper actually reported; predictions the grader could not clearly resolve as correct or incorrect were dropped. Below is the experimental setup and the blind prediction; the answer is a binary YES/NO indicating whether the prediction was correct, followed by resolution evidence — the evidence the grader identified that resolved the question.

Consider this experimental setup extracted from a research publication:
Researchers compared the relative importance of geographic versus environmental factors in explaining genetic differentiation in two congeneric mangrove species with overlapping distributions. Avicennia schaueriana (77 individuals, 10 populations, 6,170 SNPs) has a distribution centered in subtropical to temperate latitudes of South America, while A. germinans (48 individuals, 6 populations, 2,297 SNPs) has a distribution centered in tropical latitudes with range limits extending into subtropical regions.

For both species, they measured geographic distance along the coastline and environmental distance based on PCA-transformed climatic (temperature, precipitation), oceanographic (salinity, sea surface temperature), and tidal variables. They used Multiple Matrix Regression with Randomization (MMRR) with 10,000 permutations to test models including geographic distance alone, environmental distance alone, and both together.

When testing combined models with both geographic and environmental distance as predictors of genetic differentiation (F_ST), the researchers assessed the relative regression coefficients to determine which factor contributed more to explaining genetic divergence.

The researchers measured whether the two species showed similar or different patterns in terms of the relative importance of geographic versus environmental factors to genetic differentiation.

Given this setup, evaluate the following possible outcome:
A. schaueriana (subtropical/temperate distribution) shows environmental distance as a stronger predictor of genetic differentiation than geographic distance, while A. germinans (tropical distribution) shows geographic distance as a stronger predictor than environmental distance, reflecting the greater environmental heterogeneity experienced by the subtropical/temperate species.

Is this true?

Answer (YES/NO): NO